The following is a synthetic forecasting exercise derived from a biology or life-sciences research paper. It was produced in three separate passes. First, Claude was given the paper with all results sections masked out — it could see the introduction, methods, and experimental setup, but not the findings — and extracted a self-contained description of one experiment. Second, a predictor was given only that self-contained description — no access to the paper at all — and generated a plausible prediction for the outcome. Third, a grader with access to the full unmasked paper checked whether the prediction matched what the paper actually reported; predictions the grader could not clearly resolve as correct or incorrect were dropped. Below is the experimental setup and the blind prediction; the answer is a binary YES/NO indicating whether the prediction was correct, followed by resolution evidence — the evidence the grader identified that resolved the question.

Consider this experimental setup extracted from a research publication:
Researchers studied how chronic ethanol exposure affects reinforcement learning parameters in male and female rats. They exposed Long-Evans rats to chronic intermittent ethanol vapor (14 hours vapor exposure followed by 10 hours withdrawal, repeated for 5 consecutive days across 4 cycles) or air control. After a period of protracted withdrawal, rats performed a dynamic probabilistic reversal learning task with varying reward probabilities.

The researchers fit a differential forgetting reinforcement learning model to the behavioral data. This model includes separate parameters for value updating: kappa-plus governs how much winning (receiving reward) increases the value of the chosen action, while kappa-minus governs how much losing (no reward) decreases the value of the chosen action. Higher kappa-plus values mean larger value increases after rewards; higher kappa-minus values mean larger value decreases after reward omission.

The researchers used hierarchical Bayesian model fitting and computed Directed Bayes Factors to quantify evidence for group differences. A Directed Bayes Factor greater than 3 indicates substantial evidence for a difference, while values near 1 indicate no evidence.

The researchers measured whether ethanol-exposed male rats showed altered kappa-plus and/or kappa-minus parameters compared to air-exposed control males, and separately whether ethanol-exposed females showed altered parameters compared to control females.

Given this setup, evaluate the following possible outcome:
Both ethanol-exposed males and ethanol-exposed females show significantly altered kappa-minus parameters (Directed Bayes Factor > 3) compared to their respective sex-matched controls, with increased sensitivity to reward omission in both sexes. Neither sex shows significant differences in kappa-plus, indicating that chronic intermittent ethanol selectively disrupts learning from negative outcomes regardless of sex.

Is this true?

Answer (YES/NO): NO